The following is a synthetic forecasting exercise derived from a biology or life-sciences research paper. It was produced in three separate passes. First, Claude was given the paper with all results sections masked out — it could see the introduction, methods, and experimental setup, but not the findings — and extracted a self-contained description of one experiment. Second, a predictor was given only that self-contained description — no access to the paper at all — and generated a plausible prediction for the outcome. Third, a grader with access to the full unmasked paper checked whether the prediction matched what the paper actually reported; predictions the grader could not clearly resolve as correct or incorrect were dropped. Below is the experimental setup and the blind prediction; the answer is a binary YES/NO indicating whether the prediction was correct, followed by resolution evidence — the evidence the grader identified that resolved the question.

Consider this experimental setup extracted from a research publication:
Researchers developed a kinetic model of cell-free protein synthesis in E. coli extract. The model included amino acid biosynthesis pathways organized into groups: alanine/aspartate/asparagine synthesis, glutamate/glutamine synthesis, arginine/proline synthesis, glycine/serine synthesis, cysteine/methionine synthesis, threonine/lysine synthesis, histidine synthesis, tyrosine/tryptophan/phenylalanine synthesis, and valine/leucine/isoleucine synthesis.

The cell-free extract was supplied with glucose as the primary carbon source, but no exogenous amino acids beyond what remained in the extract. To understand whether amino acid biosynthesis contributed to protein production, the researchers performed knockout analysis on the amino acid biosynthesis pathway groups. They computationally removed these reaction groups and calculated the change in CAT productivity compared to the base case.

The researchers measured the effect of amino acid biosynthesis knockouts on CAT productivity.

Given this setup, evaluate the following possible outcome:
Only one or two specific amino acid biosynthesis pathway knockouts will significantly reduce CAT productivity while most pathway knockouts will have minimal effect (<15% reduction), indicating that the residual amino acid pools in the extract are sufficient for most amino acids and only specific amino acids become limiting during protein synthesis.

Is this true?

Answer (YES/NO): YES